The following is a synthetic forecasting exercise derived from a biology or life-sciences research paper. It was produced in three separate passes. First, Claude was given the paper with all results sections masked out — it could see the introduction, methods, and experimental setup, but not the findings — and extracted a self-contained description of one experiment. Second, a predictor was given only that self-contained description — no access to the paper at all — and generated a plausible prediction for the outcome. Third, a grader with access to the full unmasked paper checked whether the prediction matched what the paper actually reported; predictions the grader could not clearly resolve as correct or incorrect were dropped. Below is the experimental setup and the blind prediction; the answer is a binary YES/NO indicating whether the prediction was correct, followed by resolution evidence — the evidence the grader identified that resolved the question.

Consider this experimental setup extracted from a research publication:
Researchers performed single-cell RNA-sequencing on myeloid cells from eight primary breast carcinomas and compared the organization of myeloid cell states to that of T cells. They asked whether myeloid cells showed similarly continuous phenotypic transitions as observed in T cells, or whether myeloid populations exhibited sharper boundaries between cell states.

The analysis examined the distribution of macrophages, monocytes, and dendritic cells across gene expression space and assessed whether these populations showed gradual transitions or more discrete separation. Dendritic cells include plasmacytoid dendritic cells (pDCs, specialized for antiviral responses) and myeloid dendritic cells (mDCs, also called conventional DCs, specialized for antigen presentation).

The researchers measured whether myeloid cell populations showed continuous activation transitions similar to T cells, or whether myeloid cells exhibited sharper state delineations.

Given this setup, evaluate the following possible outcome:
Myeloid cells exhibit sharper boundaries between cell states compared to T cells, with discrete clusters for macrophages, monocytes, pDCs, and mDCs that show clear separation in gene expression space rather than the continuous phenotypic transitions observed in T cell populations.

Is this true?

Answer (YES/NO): NO